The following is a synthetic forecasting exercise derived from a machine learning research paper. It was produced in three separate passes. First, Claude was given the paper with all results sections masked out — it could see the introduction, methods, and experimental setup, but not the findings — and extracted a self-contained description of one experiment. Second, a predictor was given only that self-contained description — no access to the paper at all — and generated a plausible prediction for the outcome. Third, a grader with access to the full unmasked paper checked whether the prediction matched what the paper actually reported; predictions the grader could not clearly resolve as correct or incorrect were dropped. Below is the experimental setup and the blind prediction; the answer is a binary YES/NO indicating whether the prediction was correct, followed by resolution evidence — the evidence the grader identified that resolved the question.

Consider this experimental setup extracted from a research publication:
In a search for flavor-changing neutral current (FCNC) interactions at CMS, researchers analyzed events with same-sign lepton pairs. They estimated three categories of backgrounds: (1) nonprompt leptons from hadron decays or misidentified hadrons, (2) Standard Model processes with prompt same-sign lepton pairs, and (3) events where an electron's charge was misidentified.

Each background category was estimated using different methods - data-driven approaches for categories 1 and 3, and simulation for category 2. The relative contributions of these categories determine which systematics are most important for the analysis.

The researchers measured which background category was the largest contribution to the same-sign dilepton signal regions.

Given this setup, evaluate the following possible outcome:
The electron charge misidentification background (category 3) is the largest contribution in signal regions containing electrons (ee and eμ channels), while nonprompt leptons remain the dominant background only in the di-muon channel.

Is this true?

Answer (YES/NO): NO